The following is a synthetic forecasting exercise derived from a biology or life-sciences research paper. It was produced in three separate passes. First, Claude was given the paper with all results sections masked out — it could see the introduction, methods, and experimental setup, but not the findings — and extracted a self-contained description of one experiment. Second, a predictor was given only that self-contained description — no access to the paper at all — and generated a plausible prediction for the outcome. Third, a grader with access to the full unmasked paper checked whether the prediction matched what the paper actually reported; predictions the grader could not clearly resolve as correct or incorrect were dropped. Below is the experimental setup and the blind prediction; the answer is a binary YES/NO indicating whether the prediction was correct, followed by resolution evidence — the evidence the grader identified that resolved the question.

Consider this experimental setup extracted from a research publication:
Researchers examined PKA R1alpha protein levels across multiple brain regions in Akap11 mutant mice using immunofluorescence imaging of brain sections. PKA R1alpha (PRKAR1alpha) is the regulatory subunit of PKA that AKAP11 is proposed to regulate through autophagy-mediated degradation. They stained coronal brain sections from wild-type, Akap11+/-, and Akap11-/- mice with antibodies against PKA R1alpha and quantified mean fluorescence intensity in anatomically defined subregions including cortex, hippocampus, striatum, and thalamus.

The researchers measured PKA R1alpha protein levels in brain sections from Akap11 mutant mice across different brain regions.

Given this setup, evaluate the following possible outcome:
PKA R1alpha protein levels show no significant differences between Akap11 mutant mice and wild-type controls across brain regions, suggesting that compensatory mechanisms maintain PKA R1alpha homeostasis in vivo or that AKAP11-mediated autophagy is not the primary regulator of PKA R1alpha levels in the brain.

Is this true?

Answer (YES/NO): NO